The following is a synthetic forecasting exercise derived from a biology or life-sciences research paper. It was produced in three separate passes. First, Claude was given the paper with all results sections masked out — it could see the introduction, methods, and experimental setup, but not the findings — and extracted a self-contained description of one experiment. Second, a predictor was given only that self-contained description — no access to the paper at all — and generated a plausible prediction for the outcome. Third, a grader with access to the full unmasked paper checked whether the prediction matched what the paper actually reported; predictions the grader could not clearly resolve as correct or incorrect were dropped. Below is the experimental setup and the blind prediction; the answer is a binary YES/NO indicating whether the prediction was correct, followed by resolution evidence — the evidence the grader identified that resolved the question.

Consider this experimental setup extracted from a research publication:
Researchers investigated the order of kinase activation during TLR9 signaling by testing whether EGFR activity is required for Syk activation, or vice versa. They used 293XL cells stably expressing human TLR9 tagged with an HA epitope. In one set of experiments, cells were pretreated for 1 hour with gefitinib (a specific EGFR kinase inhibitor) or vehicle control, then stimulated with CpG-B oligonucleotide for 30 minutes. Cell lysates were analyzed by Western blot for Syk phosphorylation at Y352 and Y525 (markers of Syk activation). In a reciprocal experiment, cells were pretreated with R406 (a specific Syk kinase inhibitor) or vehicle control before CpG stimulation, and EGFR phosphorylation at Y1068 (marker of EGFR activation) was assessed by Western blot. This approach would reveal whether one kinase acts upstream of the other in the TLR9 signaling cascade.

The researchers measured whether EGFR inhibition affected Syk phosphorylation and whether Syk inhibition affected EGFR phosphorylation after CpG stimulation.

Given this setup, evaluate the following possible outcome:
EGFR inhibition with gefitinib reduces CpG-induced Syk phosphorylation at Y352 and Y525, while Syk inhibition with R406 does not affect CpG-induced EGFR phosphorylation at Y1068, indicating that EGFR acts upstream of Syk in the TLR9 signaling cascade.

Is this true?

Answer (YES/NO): NO